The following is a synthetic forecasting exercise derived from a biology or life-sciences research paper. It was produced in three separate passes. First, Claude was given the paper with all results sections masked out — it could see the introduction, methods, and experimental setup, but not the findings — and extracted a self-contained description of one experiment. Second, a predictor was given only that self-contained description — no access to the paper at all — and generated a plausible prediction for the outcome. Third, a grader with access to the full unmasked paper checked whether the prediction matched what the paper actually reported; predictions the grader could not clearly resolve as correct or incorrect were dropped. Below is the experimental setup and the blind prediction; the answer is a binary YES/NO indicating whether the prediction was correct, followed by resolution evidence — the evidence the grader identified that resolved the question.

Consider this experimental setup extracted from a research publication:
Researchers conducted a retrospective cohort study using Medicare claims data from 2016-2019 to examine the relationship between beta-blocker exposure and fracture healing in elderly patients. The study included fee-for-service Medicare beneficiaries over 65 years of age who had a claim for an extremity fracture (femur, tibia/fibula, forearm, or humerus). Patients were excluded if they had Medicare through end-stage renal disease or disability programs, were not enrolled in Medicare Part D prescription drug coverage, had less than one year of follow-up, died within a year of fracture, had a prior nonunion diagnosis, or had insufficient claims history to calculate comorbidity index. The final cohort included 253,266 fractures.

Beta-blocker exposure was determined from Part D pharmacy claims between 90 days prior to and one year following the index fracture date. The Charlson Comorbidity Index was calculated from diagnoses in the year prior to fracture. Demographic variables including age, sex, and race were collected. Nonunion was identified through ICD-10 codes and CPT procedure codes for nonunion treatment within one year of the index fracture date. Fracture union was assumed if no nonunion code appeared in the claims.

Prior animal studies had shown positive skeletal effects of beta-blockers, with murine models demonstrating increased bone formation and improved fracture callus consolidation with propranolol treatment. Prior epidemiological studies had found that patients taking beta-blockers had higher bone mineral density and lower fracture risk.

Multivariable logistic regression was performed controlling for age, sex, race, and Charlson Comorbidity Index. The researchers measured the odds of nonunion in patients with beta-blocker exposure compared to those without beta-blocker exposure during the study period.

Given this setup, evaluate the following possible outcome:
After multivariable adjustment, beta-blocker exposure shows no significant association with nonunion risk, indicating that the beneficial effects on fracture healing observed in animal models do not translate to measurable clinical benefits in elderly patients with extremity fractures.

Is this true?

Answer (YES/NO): NO